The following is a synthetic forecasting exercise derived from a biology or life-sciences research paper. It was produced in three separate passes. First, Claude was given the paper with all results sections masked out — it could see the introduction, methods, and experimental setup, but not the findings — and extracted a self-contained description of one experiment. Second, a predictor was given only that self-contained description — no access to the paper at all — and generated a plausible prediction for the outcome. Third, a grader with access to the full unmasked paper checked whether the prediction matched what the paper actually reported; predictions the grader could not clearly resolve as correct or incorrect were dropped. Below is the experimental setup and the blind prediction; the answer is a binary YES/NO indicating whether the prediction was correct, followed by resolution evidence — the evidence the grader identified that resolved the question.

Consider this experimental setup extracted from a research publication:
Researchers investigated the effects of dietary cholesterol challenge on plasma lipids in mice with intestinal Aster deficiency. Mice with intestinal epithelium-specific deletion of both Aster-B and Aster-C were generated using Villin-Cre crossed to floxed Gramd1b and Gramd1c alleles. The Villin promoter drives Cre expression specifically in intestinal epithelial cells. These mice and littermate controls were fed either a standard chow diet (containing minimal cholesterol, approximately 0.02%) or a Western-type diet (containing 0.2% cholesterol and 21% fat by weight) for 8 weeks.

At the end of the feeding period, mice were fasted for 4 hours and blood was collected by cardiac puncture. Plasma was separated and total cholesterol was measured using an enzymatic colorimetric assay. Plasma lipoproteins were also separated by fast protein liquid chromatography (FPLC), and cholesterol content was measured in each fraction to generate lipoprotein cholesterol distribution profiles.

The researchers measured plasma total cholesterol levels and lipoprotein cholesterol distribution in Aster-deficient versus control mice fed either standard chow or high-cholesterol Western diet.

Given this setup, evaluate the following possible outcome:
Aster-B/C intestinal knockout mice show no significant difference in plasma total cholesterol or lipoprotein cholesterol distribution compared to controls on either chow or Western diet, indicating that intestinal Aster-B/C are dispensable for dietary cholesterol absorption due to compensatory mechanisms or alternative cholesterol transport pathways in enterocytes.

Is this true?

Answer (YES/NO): NO